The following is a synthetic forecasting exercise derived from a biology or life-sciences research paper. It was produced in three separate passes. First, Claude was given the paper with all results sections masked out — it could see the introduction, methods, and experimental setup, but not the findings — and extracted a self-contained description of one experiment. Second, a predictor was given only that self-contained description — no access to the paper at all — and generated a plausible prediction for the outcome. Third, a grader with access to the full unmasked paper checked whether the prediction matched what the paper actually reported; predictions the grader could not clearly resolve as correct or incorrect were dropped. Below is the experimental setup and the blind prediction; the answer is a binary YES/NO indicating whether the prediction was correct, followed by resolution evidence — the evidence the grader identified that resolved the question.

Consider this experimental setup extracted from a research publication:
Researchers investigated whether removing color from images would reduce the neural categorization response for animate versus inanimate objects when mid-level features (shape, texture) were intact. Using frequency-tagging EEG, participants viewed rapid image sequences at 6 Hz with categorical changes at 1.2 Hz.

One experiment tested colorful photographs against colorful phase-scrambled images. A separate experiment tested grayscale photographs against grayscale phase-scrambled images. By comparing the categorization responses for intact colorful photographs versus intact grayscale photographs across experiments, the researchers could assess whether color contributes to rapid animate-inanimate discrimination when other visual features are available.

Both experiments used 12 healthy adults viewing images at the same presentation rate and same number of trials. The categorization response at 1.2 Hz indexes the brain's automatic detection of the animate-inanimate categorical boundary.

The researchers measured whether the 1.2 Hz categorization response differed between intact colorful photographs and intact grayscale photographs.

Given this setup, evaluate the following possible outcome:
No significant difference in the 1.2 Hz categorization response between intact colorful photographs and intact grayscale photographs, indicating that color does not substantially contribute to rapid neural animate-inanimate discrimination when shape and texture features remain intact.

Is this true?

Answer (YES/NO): NO